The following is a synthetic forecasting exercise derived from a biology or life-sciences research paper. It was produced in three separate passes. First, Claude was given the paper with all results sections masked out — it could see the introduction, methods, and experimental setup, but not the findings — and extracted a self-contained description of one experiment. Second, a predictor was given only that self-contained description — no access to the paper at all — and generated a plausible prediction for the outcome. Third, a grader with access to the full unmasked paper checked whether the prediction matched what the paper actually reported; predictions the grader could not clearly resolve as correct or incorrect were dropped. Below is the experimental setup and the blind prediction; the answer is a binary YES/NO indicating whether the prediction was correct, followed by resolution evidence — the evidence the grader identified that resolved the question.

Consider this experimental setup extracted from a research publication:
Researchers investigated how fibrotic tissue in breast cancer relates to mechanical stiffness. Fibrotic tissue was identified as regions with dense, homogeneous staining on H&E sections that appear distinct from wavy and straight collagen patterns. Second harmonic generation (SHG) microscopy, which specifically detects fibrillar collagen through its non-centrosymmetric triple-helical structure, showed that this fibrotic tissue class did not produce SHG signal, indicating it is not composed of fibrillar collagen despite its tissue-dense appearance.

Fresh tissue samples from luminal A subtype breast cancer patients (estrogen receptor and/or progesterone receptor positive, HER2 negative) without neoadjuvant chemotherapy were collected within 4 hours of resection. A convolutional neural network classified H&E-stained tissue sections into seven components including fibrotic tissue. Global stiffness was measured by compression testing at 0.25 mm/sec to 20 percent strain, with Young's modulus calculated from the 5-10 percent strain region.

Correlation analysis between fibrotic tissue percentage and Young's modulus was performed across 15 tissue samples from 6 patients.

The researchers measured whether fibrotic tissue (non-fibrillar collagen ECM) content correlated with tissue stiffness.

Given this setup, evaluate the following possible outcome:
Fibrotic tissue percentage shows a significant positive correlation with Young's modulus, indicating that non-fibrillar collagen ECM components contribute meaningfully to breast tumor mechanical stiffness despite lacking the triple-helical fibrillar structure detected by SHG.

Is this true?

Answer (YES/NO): YES